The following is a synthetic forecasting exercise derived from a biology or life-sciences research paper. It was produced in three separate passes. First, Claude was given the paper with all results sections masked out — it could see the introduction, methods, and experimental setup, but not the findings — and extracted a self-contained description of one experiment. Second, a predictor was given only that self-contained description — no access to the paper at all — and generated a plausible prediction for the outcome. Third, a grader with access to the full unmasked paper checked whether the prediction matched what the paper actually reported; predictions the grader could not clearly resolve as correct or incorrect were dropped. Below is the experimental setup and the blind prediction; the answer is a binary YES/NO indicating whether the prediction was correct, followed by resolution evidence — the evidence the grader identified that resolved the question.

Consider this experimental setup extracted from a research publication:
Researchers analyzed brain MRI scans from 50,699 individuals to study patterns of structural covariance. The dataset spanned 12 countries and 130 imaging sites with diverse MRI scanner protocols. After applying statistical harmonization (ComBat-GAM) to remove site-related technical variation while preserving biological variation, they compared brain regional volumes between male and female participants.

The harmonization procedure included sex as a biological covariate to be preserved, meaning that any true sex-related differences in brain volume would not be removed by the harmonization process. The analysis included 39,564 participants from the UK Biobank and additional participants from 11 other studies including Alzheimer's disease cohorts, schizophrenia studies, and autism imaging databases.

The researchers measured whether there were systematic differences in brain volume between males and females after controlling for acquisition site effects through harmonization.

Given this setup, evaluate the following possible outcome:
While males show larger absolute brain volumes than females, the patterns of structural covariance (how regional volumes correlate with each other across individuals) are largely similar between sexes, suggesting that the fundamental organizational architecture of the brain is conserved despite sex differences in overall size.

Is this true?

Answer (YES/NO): YES